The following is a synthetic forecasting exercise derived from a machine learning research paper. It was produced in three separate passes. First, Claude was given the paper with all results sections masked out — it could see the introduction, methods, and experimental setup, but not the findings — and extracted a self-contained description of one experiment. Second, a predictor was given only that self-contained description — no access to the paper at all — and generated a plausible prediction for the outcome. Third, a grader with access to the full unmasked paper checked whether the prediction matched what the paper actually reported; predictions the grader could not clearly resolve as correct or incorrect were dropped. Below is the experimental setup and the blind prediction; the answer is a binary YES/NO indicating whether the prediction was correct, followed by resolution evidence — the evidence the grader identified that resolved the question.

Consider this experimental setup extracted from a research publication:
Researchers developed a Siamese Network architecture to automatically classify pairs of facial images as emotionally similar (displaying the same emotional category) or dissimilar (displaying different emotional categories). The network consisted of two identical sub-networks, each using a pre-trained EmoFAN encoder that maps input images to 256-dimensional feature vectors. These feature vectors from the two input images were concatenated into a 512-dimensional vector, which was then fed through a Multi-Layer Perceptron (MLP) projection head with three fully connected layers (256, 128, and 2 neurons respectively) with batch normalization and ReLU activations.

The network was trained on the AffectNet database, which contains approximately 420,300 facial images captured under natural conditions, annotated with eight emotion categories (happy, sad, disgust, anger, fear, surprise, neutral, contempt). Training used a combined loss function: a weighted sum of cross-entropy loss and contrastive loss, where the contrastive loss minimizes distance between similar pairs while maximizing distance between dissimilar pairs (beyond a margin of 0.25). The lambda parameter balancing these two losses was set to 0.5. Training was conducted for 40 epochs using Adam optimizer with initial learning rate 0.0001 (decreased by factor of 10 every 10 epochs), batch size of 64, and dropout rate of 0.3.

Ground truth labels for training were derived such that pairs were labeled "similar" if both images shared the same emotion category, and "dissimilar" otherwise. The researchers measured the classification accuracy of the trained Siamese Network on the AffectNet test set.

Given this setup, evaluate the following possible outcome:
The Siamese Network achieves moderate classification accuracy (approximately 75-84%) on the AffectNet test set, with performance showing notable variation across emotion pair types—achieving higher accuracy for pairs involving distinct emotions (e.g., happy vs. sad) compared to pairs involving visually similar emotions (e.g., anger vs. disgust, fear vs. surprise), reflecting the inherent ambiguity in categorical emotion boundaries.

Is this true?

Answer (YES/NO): NO